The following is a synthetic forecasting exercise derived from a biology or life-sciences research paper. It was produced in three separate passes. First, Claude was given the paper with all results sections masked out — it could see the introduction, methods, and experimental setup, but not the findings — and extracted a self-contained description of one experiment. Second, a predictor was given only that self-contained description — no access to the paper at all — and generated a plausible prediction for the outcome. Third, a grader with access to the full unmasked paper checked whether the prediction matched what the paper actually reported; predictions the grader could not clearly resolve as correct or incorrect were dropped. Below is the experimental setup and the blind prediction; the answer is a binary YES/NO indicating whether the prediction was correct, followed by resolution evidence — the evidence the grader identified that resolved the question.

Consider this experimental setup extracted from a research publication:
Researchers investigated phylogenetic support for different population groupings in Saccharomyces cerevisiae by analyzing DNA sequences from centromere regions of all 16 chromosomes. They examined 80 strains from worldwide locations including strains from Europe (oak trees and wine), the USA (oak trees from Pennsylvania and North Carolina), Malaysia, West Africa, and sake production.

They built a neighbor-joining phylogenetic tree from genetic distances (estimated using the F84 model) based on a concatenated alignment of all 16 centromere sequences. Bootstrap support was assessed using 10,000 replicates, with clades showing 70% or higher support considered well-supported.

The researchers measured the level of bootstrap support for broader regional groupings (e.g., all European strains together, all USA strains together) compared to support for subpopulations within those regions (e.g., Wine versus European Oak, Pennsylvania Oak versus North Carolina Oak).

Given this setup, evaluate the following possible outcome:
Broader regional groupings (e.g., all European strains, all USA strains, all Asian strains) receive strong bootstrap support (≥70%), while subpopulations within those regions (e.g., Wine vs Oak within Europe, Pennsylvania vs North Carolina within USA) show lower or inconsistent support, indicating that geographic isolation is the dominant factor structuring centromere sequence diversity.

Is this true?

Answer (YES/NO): NO